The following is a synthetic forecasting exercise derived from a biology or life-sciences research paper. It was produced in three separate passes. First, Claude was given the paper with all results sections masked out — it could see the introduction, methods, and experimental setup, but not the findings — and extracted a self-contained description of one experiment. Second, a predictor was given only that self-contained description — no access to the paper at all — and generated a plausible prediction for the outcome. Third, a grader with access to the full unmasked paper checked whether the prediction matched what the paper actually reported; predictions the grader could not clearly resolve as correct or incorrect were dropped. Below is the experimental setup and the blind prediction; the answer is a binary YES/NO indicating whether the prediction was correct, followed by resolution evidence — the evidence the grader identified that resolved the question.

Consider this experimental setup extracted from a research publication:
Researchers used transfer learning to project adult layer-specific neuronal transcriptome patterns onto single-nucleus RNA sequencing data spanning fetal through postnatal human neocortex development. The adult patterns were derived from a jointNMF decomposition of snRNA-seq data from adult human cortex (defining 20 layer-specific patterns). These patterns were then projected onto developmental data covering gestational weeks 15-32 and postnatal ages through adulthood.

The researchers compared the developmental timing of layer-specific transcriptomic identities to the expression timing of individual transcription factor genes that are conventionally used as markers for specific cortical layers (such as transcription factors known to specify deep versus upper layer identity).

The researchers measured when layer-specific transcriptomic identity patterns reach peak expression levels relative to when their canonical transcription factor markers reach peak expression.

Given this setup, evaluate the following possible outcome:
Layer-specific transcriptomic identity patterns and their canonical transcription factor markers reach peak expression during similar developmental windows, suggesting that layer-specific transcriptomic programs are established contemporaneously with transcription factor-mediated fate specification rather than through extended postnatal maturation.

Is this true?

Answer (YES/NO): NO